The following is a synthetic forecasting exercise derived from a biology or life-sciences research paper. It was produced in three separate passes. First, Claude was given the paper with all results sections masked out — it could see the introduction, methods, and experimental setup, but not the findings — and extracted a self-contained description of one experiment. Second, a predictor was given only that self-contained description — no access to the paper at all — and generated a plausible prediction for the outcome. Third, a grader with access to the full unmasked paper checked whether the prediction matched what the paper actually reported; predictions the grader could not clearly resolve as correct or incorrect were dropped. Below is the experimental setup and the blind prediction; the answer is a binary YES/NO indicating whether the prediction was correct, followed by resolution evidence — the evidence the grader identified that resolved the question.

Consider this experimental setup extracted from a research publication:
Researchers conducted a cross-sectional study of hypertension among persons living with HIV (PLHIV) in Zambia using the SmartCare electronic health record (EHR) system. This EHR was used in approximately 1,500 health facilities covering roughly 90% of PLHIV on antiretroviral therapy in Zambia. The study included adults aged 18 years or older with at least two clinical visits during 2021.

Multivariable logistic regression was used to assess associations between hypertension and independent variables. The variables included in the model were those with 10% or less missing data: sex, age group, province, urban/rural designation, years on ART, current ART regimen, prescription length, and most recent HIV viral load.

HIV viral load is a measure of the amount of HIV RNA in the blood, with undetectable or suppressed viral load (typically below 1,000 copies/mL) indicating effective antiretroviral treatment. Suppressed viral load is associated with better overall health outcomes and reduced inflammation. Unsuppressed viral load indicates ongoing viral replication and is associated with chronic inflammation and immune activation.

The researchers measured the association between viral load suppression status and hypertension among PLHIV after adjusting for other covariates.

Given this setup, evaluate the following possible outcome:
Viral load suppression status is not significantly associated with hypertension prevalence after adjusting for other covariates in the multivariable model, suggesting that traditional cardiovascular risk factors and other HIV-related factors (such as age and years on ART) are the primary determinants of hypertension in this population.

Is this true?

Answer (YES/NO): YES